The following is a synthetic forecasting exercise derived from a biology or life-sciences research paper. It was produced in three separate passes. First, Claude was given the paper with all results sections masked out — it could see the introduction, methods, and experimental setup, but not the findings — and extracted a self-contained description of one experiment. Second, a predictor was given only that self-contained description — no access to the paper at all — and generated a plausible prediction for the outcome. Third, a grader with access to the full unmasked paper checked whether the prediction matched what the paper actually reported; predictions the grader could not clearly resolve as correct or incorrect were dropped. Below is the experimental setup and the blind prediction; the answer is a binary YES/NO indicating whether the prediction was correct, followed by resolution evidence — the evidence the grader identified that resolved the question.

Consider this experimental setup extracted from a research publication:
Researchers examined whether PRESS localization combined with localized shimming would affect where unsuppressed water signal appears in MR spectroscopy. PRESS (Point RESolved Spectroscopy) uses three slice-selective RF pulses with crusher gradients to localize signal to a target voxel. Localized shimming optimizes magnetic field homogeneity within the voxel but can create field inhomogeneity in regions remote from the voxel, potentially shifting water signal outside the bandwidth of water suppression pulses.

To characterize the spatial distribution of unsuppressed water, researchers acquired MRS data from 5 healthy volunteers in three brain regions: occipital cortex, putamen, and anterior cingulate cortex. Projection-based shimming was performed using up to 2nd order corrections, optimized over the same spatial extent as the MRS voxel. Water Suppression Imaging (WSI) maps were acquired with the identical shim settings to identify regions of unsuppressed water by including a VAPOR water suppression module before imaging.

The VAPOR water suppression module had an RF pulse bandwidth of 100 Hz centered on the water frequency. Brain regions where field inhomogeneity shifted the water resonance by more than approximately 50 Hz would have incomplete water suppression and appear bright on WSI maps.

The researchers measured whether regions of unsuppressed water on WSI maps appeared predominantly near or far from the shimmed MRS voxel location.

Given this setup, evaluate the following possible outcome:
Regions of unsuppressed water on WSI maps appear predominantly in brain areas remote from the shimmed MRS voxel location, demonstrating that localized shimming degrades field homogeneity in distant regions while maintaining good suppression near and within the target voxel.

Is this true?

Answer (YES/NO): YES